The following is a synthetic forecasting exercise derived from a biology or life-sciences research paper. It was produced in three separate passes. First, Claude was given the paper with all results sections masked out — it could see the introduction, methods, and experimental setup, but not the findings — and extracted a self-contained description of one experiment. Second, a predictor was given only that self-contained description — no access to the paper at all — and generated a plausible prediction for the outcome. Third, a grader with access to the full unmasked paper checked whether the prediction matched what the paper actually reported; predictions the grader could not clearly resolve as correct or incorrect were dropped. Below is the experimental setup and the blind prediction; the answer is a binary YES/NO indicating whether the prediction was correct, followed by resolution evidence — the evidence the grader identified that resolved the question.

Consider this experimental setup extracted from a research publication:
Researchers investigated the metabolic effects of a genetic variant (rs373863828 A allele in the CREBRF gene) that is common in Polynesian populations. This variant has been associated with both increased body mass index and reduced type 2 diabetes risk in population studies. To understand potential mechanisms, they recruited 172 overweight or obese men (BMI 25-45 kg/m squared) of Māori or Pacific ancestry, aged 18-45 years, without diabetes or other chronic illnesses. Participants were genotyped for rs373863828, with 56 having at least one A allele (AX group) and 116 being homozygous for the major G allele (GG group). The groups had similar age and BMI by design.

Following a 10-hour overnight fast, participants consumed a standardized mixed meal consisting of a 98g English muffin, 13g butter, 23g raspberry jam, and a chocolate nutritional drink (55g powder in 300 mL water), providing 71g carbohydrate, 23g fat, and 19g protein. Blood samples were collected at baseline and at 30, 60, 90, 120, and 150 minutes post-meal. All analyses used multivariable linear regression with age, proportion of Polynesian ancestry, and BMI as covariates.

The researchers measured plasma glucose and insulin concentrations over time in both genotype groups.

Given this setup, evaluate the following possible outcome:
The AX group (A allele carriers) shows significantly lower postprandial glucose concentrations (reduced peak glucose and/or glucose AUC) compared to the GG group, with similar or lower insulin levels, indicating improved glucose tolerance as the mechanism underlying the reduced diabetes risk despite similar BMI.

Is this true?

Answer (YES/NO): NO